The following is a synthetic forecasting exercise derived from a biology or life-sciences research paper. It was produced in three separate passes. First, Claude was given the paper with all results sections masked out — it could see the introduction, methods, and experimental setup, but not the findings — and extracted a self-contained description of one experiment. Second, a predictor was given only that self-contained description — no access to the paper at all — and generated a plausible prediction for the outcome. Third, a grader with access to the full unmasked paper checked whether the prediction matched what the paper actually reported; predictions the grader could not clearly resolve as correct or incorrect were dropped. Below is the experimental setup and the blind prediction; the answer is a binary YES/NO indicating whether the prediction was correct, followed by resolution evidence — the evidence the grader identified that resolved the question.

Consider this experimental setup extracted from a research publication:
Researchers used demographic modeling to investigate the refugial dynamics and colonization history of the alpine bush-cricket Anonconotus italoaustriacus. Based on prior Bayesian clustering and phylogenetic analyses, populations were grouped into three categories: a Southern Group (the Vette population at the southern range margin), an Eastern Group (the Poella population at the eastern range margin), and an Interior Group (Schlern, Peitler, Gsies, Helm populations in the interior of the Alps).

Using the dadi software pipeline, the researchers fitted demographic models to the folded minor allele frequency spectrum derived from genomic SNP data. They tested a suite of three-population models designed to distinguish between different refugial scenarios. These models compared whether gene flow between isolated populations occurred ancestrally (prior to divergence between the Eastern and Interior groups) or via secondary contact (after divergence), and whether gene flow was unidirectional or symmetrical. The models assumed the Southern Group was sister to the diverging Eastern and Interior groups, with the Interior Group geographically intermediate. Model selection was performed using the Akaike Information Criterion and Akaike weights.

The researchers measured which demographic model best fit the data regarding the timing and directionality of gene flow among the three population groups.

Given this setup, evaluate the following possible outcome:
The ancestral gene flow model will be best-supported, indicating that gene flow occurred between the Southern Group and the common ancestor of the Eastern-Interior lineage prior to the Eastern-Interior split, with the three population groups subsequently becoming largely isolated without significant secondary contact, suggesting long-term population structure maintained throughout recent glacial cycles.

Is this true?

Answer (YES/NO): NO